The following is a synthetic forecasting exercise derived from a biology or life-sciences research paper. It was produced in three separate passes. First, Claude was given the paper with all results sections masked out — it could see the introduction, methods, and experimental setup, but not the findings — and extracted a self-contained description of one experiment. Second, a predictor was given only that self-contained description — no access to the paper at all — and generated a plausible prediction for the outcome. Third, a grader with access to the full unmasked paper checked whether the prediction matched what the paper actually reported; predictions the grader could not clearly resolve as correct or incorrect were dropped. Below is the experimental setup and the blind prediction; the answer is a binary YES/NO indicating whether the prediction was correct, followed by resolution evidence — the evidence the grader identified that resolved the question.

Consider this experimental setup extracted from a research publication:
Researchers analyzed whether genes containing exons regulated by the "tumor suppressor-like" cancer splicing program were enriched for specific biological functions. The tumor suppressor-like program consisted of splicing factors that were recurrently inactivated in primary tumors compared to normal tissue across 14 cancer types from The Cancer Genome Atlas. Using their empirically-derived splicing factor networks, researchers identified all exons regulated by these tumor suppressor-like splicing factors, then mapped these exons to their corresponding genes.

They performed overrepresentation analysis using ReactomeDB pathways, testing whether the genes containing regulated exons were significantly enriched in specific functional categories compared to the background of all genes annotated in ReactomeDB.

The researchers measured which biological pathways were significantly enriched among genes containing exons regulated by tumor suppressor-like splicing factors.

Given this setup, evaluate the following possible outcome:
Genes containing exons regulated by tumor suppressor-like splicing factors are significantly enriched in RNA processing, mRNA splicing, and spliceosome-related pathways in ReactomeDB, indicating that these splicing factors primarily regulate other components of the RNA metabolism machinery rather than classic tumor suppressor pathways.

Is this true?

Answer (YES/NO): NO